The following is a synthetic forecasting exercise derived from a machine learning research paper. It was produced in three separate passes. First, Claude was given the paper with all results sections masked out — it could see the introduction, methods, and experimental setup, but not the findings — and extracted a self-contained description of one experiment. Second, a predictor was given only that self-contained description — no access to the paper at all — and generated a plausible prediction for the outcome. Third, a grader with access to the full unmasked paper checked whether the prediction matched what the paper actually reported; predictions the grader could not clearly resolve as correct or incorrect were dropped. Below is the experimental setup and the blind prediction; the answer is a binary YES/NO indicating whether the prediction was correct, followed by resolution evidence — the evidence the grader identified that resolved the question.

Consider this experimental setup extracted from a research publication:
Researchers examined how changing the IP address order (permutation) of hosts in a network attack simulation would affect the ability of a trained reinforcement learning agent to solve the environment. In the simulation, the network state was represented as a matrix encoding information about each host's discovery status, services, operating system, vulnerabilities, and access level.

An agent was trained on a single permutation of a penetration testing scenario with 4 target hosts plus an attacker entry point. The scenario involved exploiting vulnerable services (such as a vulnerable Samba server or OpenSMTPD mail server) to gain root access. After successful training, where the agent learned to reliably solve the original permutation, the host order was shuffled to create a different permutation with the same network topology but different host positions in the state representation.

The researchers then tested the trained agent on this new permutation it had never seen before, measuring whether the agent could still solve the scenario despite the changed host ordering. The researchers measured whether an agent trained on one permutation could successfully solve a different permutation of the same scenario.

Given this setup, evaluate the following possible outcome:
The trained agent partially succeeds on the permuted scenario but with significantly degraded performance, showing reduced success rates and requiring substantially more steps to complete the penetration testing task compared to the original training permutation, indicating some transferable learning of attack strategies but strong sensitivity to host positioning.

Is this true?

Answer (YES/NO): NO